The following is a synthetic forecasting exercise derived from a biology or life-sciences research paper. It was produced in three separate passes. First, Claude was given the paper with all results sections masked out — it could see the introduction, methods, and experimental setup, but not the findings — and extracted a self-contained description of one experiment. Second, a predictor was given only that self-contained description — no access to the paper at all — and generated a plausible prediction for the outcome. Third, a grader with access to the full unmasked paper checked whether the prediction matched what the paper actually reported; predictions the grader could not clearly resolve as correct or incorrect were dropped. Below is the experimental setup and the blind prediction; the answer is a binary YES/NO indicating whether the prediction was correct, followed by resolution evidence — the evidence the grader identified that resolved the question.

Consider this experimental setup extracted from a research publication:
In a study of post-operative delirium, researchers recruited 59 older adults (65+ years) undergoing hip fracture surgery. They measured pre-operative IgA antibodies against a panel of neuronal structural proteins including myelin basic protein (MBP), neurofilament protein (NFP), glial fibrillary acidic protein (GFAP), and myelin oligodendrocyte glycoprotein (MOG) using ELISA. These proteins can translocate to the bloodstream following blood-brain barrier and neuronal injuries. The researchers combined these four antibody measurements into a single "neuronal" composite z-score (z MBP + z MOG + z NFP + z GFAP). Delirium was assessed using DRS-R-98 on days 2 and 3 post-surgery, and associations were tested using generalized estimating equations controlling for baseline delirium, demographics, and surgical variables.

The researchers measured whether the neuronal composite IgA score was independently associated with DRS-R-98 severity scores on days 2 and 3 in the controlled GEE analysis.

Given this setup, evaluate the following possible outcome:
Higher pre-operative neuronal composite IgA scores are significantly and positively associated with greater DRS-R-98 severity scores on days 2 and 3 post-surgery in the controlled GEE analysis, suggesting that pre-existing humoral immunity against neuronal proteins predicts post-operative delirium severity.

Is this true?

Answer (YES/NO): YES